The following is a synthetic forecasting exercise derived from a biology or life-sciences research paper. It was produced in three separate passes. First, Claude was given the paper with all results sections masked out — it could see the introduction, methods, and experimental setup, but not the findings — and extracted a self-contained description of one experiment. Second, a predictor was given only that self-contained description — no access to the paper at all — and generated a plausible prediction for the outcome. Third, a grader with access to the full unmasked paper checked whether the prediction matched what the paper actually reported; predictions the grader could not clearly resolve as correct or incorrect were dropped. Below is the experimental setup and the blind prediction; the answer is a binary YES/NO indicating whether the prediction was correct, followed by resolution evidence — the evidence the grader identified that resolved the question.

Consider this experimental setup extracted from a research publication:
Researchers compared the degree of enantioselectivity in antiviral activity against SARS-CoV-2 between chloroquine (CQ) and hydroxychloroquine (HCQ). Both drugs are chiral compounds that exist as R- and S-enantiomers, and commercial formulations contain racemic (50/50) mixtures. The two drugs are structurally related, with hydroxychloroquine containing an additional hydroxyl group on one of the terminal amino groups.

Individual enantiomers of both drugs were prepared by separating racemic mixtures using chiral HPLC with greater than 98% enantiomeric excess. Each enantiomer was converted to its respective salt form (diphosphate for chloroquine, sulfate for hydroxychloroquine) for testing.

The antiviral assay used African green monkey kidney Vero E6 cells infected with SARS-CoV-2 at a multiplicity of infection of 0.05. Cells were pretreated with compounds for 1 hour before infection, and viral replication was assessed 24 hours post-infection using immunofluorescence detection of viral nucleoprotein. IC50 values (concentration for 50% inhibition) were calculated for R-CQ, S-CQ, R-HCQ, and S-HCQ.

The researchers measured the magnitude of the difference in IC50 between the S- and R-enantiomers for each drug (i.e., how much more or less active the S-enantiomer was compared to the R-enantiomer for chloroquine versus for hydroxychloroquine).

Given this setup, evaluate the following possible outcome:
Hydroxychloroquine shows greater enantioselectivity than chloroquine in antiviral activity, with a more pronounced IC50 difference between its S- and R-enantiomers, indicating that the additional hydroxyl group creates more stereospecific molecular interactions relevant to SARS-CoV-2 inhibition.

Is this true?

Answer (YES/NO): YES